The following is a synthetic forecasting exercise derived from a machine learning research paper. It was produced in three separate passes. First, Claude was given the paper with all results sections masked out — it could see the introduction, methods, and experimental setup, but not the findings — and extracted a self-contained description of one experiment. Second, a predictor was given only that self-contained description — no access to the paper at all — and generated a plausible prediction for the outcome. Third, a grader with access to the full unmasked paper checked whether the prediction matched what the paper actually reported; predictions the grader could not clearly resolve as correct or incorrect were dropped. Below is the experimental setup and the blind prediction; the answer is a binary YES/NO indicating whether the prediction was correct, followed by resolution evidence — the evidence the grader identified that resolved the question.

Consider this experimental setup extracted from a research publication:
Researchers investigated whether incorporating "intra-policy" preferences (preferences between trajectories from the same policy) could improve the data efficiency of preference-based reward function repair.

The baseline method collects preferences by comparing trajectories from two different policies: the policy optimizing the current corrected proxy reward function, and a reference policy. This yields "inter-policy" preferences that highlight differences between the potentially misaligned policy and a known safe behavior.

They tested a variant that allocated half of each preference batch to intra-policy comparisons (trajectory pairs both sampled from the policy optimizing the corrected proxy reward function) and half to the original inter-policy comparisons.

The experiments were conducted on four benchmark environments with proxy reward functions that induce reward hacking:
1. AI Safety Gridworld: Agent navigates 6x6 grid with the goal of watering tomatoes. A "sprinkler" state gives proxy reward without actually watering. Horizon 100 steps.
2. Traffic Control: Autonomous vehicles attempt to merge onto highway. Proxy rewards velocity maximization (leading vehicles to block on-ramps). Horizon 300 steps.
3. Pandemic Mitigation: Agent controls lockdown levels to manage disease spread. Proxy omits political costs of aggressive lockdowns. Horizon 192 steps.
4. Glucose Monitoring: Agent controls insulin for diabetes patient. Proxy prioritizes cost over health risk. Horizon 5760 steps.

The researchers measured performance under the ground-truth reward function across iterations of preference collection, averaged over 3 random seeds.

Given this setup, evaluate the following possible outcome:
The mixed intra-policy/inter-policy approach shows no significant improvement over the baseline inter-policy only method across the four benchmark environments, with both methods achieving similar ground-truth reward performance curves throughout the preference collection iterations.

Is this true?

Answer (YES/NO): NO